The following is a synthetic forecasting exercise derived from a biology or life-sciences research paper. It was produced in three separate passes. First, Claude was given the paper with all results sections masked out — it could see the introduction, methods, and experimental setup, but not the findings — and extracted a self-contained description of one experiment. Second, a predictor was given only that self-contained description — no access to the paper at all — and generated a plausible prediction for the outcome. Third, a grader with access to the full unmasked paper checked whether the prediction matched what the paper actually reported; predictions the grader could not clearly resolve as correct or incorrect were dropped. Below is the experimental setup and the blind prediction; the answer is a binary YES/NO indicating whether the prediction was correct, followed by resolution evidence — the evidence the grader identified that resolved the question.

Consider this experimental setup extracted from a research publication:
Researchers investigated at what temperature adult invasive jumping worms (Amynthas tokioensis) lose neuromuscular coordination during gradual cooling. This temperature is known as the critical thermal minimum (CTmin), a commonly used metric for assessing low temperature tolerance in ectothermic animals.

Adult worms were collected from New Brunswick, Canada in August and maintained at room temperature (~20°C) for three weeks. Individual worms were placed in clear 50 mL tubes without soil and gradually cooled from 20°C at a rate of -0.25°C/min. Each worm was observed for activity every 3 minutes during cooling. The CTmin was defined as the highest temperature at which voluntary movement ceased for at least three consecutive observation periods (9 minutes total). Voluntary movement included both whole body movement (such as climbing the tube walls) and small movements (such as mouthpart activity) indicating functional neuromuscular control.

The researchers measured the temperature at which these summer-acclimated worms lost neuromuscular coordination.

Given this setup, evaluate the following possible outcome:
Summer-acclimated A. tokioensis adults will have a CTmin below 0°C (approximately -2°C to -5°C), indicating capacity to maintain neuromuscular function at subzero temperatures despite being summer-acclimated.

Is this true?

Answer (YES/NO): NO